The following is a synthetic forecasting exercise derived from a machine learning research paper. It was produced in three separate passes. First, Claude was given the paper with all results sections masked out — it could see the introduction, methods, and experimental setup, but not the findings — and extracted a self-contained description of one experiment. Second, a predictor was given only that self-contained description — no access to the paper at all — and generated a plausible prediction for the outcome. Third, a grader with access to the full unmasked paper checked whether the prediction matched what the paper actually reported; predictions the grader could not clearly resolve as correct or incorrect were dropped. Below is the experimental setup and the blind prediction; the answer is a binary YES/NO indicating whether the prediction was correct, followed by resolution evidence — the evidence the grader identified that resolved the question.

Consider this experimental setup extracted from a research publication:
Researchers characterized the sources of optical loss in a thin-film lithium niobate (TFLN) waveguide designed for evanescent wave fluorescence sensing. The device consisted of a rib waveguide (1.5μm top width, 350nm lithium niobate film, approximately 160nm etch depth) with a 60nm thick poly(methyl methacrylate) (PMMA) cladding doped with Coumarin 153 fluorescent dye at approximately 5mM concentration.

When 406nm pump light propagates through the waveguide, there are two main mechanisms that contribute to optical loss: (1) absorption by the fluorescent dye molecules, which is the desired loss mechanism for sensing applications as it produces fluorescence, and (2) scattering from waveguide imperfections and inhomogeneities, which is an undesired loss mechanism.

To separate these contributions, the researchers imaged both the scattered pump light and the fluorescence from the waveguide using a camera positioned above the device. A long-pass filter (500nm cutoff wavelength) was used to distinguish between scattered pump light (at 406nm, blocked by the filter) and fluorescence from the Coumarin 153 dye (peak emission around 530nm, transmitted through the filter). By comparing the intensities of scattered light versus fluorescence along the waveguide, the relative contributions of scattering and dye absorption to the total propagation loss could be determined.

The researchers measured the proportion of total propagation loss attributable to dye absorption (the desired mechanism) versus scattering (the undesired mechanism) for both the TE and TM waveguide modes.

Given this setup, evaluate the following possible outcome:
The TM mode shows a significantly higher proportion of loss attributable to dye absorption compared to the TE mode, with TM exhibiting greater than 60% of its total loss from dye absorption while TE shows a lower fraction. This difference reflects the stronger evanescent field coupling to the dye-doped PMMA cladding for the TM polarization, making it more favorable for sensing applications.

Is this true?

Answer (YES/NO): NO